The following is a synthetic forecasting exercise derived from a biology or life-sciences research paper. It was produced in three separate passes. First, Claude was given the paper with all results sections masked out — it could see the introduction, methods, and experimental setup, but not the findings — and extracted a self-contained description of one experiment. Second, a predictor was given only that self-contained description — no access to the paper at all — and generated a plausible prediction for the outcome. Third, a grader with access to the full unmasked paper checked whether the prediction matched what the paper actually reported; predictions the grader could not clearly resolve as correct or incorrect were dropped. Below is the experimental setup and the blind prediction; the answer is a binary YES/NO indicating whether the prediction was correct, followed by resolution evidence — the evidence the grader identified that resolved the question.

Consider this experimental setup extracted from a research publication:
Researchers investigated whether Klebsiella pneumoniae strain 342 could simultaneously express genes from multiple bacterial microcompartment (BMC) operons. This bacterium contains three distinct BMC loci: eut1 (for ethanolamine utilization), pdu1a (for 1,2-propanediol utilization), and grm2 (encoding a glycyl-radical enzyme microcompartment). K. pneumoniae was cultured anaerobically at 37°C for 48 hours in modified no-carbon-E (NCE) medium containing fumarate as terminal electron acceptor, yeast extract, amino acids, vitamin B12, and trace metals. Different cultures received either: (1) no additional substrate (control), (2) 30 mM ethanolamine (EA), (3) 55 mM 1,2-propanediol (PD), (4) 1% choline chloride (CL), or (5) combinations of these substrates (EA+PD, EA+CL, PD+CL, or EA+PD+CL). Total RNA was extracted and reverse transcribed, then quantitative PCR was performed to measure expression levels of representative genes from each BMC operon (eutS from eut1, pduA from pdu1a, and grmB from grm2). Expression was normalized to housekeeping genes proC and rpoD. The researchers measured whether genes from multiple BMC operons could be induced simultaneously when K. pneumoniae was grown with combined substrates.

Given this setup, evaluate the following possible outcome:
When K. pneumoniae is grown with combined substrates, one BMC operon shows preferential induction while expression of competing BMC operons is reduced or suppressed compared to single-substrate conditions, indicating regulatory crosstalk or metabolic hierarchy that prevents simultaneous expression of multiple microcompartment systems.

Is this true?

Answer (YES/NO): NO